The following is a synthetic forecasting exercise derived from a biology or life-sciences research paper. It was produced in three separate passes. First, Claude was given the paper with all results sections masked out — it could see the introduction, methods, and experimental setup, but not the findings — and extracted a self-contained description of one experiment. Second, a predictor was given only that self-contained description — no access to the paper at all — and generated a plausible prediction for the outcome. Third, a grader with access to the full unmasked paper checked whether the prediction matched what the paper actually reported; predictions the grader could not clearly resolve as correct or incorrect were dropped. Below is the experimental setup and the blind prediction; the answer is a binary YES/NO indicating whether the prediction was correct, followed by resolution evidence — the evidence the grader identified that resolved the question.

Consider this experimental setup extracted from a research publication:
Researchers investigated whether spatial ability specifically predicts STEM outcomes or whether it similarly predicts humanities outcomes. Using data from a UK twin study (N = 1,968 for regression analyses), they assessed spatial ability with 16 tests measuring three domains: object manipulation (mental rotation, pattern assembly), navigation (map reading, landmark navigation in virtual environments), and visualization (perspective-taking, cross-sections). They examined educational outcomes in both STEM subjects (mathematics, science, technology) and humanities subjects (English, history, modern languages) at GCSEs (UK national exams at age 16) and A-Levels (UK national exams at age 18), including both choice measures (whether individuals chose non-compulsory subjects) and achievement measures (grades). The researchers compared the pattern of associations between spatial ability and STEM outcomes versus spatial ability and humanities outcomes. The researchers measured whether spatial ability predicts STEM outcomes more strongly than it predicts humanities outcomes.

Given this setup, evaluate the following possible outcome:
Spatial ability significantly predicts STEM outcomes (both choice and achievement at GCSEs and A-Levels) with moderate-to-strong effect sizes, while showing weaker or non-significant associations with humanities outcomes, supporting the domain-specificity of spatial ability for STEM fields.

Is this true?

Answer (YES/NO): YES